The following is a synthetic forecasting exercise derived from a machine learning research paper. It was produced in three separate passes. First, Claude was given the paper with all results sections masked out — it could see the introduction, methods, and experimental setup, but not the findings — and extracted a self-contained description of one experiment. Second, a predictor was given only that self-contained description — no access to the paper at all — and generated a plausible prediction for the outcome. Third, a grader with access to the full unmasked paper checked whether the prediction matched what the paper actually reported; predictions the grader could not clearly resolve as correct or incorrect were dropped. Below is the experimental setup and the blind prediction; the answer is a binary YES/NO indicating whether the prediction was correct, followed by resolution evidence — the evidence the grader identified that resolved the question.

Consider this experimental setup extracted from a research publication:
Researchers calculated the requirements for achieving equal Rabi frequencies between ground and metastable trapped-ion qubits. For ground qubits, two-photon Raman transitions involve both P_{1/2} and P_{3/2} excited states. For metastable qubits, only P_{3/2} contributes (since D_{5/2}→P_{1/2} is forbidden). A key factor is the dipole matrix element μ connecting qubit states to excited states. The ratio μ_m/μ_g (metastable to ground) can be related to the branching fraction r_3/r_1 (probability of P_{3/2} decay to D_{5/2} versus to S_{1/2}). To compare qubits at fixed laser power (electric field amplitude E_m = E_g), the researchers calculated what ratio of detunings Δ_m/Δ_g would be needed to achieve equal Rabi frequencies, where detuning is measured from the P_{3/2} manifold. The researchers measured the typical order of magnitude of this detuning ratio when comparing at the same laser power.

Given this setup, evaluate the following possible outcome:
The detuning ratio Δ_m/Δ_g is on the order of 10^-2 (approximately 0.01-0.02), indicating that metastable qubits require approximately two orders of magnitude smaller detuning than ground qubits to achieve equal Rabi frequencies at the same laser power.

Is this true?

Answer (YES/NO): NO